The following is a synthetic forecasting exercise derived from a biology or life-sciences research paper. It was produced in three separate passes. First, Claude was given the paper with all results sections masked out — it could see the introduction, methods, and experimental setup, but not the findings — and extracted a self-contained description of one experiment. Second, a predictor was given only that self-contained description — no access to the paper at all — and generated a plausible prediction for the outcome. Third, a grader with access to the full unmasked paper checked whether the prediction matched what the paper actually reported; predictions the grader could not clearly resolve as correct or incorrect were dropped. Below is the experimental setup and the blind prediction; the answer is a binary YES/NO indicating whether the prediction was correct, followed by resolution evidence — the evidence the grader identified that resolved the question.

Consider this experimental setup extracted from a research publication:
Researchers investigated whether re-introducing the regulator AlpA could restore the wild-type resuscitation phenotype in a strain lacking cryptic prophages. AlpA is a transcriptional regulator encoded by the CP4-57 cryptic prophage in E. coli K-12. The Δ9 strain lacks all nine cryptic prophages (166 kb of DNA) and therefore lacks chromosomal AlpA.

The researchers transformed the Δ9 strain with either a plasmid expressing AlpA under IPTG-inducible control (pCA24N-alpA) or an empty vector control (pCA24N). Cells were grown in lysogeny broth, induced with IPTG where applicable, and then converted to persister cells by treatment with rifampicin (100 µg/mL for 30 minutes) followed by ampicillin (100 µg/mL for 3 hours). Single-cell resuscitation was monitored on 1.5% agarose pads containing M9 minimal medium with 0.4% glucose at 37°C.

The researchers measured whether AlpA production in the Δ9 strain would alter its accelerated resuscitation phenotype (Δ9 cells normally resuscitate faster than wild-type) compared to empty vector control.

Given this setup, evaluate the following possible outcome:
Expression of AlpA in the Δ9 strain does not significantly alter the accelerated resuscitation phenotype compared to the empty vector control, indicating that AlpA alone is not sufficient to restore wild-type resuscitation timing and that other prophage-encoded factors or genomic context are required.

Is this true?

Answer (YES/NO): NO